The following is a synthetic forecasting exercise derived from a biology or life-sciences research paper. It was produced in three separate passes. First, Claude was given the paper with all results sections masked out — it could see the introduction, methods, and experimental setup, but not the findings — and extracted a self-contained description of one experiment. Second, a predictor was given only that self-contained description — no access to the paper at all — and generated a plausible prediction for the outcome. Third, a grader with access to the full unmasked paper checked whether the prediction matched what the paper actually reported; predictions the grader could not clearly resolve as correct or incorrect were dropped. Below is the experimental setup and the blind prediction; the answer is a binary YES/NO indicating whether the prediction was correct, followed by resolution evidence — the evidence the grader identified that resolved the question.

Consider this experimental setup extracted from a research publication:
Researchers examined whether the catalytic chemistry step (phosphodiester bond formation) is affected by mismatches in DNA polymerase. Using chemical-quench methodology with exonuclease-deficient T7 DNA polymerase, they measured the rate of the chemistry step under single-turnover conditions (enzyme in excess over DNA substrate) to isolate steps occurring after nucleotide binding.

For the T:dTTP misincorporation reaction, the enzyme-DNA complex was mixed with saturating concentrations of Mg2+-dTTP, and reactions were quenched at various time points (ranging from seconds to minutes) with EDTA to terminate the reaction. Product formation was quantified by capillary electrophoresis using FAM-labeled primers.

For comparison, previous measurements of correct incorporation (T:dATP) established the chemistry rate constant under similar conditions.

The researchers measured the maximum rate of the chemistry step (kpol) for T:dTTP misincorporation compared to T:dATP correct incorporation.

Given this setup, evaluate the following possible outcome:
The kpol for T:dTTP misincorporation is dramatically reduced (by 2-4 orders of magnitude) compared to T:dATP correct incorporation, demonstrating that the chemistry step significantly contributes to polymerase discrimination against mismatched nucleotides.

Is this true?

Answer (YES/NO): YES